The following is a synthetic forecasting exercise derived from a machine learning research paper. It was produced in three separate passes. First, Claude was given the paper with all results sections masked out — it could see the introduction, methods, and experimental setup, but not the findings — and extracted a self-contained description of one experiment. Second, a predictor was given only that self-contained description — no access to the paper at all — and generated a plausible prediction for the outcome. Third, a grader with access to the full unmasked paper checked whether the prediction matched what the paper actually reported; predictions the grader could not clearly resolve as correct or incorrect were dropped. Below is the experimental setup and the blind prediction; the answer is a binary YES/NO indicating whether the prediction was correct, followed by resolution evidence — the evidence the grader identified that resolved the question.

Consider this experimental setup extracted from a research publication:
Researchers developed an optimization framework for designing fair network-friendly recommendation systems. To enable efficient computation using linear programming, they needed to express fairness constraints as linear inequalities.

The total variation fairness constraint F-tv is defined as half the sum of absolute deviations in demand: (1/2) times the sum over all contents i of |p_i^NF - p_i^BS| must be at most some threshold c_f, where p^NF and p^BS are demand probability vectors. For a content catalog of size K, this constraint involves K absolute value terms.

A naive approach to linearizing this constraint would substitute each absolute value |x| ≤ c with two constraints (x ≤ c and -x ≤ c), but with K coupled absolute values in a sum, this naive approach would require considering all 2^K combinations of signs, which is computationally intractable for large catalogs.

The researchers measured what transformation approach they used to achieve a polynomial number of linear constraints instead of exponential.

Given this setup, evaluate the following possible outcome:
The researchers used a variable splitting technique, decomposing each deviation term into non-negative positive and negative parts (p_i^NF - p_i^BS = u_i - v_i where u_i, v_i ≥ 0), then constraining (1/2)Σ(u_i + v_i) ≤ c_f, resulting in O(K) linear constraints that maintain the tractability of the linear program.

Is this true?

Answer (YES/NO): NO